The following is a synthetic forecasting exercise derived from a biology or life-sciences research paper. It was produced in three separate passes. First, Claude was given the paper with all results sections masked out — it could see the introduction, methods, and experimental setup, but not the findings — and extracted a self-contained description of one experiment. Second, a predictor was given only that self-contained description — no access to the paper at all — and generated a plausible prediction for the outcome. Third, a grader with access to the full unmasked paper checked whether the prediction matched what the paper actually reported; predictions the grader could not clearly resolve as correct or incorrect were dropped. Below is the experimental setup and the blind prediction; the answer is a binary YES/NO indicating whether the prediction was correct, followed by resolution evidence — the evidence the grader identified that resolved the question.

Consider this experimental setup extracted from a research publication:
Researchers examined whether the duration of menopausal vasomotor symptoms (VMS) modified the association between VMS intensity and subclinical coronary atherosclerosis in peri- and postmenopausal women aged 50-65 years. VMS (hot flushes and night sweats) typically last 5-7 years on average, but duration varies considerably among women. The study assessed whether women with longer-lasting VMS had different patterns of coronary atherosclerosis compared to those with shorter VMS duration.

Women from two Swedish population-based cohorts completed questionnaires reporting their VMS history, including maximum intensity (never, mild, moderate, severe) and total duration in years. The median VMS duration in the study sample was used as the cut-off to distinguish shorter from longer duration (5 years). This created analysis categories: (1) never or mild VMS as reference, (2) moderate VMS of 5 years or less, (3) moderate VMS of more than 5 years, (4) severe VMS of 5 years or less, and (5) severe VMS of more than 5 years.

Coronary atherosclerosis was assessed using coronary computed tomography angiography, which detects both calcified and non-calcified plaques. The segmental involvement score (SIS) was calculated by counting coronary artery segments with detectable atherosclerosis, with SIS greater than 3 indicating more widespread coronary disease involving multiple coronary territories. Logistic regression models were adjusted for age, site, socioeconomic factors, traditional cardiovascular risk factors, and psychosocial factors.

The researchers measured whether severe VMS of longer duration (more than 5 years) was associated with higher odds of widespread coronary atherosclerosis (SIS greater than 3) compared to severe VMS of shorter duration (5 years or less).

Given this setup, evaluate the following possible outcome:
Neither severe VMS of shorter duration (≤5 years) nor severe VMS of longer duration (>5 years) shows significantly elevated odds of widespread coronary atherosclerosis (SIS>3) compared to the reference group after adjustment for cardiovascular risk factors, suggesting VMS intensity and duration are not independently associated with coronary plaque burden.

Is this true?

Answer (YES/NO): YES